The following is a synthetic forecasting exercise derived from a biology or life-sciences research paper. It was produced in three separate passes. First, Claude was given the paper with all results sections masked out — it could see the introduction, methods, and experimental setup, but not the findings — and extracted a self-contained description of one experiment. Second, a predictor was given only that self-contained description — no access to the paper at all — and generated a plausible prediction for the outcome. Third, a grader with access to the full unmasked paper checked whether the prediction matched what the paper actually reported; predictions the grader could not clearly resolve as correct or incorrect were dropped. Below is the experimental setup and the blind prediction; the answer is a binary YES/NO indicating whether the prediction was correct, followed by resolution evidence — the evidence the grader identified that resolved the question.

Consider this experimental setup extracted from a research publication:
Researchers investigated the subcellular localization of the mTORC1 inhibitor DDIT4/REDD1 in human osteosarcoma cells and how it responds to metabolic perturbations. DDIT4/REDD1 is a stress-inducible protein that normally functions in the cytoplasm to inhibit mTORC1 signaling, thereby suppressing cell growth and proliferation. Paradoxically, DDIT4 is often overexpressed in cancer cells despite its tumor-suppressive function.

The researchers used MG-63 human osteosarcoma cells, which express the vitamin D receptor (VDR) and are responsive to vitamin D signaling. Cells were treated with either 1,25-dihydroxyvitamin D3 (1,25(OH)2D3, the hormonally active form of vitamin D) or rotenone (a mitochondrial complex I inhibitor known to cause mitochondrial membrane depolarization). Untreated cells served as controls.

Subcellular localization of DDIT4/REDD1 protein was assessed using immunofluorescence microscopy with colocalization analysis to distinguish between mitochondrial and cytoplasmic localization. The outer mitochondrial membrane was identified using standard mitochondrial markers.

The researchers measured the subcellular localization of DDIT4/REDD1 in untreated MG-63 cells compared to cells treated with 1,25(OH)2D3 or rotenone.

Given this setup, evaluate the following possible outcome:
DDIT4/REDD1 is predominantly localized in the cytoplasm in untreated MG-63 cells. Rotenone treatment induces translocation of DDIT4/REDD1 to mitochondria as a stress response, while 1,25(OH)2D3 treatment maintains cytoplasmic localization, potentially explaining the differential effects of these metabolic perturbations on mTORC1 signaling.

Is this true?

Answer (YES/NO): NO